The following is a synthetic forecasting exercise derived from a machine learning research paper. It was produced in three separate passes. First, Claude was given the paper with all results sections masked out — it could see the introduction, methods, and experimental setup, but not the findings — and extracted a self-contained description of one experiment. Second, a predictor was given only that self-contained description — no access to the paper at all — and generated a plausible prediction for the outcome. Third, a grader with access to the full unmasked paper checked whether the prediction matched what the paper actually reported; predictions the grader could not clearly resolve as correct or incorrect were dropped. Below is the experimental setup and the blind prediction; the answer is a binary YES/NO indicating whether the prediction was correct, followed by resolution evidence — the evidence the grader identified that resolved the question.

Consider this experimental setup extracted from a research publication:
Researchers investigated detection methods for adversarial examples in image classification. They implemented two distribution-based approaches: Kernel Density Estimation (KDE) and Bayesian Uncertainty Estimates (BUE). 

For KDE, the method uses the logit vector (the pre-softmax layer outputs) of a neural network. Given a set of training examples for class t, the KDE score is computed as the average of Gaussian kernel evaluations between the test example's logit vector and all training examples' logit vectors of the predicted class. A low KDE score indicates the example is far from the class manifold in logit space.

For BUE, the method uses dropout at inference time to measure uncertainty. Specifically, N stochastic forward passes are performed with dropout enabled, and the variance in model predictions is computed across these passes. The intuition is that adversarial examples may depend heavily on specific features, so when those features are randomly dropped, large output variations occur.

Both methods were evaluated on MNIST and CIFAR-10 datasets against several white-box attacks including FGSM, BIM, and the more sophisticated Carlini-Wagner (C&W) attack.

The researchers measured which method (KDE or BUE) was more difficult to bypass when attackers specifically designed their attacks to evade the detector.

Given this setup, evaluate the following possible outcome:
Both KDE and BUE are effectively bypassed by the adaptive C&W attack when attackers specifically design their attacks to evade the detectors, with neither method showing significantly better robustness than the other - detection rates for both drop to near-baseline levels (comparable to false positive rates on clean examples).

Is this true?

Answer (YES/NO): NO